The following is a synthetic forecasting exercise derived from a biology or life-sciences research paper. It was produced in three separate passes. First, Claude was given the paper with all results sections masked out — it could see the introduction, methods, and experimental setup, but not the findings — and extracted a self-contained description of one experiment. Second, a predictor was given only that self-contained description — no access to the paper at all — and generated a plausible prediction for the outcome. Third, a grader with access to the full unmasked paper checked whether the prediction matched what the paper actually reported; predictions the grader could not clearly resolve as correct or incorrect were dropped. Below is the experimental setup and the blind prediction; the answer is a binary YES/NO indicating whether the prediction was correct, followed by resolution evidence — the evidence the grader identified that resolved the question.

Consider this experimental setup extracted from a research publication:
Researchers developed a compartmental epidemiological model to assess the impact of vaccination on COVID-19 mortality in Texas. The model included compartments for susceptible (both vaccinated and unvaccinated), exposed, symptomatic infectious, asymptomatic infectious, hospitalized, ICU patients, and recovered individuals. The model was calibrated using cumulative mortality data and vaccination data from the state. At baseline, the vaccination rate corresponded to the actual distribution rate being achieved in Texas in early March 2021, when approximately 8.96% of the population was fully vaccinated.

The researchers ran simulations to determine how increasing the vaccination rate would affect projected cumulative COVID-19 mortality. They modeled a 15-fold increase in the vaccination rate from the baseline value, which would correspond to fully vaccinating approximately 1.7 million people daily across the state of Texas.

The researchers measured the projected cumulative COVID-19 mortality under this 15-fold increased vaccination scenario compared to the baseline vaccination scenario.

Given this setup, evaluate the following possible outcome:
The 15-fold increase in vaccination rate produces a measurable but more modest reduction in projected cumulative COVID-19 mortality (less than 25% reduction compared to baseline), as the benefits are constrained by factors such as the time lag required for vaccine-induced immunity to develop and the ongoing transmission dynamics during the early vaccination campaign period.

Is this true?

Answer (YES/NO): YES